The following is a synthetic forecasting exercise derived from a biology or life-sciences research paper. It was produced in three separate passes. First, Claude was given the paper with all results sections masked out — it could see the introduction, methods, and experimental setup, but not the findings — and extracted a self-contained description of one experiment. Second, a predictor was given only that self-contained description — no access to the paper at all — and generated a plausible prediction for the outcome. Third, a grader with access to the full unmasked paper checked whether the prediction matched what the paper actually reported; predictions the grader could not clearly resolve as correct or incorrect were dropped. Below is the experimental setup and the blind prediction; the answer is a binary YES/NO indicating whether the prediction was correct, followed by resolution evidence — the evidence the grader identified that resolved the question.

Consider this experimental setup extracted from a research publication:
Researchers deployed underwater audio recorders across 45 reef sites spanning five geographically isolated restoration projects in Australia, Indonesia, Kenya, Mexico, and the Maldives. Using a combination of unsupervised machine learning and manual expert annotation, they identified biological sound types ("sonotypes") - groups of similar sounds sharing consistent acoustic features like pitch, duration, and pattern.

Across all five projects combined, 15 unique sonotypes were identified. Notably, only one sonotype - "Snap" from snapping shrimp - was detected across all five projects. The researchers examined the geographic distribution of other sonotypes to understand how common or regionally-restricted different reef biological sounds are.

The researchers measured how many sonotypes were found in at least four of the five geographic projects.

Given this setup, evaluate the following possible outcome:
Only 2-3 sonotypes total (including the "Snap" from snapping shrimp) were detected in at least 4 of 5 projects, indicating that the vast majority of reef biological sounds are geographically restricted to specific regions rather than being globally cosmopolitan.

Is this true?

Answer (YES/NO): YES